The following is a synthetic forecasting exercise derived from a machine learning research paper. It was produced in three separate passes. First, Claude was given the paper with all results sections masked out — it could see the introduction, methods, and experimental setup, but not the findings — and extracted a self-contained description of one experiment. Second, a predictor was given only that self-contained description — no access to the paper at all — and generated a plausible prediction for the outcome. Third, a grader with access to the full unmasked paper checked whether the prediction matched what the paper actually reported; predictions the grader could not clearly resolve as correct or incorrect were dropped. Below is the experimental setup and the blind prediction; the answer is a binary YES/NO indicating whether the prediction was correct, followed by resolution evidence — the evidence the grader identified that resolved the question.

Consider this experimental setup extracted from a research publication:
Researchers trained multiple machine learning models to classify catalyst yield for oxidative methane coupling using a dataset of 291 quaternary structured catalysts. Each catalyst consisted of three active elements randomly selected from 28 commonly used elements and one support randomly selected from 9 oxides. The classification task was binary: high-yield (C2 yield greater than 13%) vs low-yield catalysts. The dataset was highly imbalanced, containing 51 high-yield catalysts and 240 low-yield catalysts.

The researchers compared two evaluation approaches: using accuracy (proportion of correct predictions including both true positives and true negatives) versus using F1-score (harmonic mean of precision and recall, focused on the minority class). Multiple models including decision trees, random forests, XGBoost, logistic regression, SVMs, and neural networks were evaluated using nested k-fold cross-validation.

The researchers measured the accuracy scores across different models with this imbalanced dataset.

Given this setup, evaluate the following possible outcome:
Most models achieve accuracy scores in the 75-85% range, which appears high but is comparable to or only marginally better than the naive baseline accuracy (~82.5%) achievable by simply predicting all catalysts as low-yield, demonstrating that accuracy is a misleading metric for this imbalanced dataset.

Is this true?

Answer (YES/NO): NO